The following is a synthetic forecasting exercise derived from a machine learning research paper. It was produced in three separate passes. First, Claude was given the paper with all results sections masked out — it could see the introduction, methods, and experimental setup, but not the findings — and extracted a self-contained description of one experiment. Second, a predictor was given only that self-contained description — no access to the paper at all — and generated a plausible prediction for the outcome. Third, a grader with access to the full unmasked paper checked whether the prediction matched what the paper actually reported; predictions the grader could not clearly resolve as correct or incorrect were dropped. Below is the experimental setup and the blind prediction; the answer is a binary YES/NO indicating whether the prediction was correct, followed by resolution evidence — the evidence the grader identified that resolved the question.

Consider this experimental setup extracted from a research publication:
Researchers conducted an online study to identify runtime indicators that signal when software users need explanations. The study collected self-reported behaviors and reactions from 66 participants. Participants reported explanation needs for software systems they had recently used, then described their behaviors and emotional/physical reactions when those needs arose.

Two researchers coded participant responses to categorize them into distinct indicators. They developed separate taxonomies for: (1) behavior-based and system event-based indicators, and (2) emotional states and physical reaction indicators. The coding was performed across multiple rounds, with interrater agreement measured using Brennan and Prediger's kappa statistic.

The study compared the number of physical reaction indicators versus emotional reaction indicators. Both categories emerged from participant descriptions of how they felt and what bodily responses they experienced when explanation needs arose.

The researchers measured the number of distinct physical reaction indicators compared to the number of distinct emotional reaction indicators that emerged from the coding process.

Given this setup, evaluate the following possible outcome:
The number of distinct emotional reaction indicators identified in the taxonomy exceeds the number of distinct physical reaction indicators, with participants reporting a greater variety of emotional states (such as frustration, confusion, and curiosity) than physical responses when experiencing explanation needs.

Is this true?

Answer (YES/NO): YES